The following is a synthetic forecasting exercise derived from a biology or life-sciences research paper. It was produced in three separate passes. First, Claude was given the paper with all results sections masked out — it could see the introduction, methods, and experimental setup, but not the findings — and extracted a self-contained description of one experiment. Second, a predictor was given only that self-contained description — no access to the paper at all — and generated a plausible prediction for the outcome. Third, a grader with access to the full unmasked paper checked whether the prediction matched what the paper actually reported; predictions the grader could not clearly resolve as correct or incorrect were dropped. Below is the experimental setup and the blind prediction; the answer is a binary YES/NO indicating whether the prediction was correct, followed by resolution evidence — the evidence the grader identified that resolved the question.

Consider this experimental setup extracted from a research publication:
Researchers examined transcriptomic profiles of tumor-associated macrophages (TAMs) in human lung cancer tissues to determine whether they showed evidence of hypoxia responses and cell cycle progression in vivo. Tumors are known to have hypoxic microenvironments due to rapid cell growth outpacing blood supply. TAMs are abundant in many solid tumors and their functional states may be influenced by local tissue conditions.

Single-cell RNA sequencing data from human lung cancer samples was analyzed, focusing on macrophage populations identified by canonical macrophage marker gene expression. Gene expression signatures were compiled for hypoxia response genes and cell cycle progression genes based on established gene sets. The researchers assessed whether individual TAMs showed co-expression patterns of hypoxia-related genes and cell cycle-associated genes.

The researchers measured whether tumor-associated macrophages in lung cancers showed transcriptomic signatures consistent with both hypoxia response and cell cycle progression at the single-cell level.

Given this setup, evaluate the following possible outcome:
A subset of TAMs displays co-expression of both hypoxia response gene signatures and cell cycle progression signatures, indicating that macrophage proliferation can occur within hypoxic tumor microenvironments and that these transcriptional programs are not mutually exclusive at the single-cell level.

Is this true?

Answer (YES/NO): YES